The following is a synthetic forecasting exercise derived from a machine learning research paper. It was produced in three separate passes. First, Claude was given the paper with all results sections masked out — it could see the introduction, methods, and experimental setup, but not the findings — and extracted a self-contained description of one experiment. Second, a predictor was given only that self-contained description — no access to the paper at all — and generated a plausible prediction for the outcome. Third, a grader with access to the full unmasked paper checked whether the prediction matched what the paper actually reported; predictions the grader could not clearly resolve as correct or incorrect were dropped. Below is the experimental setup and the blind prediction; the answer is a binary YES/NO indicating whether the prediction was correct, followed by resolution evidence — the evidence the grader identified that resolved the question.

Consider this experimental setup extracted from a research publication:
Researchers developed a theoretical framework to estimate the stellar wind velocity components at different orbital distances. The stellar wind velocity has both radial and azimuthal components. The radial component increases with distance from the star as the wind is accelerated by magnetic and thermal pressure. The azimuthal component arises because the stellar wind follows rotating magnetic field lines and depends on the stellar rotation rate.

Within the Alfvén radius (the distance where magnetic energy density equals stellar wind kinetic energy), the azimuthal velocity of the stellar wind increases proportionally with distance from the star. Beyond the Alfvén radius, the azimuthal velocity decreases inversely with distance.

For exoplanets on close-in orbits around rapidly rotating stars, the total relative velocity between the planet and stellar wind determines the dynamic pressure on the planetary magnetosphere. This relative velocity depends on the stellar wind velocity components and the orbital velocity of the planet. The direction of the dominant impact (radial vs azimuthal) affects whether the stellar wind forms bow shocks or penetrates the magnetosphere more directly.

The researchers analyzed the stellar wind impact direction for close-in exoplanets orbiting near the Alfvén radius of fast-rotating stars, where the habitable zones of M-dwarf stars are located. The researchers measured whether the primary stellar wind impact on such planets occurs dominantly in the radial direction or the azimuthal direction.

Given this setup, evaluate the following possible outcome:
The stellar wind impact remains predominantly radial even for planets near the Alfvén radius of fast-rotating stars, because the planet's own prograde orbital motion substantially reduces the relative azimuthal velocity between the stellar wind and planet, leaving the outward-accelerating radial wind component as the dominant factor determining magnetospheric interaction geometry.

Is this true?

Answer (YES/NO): NO